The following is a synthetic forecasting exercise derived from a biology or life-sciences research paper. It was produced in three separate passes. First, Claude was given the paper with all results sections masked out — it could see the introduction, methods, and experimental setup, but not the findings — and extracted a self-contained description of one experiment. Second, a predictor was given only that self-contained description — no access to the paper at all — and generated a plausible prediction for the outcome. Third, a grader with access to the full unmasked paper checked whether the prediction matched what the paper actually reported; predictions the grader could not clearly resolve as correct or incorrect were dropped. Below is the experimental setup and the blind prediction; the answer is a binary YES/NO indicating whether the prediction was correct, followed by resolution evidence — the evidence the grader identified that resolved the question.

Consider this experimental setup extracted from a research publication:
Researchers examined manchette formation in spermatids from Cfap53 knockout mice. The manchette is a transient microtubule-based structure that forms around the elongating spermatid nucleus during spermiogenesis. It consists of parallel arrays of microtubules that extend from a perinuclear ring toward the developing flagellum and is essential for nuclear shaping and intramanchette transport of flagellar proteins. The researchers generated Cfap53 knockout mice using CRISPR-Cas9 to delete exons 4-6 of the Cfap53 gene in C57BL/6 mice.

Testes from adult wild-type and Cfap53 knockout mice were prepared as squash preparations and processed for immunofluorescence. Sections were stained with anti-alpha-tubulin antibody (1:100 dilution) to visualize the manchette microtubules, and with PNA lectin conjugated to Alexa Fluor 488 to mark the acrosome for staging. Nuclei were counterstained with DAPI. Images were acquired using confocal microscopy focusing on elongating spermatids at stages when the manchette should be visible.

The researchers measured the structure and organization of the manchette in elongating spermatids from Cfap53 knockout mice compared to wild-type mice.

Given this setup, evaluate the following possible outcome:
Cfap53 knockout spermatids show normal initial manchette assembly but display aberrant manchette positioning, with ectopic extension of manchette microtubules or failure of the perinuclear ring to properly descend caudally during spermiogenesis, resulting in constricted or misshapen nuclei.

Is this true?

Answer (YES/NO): YES